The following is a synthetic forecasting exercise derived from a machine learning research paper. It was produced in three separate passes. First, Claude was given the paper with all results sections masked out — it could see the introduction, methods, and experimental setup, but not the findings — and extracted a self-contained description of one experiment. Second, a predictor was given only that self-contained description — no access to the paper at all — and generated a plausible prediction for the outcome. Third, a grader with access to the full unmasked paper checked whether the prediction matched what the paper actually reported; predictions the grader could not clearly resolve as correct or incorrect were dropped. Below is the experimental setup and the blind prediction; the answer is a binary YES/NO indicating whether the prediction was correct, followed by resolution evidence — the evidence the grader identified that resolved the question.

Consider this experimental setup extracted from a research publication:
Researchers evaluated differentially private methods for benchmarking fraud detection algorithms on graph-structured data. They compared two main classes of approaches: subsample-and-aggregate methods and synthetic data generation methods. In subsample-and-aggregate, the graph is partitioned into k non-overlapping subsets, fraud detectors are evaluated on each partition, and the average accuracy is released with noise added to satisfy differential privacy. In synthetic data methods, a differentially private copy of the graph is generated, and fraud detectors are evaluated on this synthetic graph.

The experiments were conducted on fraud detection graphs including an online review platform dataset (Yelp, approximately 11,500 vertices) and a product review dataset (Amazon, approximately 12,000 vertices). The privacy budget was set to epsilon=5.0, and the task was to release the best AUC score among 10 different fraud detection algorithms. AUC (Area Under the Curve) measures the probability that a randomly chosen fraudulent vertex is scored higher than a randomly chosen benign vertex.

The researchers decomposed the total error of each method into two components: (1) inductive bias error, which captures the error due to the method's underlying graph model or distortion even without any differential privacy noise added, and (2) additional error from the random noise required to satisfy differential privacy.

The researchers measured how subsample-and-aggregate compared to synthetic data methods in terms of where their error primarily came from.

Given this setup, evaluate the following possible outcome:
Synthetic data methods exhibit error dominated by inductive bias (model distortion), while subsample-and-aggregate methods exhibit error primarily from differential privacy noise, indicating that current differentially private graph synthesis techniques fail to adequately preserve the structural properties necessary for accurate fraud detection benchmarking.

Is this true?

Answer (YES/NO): NO